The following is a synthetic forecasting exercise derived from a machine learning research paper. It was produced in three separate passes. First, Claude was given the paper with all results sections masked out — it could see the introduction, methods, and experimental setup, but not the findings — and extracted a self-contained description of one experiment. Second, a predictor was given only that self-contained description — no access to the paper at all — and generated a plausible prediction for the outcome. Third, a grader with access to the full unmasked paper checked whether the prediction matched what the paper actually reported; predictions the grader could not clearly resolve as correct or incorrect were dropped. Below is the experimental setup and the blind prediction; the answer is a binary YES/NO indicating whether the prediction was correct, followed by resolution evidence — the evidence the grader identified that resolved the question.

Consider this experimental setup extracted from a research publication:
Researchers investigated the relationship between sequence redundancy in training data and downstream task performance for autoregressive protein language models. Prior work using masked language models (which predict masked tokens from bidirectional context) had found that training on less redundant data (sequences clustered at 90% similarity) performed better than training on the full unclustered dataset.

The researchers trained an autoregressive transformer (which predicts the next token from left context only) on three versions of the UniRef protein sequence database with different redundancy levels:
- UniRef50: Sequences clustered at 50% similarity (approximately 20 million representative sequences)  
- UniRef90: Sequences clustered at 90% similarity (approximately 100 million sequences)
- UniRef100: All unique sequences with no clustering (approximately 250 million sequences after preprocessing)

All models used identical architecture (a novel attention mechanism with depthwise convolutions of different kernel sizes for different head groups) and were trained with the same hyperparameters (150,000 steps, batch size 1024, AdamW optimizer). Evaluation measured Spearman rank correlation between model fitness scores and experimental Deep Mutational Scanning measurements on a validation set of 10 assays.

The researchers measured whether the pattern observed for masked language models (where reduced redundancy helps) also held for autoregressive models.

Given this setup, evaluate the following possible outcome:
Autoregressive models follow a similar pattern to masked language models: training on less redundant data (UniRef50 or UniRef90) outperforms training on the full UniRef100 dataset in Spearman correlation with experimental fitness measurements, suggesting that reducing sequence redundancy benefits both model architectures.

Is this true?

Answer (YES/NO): NO